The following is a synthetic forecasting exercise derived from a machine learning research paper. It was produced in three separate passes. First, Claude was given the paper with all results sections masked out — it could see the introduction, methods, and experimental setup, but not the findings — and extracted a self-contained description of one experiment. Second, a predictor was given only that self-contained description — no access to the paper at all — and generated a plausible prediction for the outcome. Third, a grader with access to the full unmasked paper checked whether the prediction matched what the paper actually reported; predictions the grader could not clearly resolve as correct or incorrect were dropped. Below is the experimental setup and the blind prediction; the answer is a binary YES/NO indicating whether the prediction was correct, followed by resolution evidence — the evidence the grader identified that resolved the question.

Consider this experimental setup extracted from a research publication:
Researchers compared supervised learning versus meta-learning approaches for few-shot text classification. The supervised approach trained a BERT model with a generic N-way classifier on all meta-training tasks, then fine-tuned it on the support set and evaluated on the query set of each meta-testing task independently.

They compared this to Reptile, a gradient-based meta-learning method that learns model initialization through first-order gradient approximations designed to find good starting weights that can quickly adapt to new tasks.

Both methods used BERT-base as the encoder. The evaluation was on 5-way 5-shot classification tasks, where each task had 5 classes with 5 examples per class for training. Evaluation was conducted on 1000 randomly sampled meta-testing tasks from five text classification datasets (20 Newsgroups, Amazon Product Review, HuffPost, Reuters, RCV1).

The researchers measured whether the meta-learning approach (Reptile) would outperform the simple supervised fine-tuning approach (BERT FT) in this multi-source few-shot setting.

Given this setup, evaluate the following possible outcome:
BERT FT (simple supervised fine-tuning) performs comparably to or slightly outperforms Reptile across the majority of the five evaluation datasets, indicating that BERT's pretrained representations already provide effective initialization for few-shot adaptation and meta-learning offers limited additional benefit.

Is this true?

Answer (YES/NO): NO